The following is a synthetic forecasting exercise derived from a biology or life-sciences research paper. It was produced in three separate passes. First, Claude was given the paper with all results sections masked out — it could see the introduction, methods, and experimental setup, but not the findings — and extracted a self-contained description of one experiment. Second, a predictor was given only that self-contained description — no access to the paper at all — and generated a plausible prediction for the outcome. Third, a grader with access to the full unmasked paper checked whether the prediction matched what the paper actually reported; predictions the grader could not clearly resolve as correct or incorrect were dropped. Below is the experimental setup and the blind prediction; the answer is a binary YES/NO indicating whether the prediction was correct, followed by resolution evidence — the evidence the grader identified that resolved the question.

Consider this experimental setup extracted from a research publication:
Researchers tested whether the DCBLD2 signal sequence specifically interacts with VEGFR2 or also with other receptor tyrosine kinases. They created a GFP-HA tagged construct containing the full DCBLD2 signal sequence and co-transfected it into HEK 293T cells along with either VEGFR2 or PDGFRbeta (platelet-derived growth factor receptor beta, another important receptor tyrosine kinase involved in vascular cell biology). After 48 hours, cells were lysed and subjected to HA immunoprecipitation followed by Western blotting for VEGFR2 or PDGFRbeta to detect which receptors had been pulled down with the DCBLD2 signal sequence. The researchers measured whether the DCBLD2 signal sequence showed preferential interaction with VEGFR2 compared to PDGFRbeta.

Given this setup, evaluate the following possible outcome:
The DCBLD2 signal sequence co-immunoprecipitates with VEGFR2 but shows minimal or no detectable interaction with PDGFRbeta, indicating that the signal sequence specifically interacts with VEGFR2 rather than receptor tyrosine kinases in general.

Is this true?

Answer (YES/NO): YES